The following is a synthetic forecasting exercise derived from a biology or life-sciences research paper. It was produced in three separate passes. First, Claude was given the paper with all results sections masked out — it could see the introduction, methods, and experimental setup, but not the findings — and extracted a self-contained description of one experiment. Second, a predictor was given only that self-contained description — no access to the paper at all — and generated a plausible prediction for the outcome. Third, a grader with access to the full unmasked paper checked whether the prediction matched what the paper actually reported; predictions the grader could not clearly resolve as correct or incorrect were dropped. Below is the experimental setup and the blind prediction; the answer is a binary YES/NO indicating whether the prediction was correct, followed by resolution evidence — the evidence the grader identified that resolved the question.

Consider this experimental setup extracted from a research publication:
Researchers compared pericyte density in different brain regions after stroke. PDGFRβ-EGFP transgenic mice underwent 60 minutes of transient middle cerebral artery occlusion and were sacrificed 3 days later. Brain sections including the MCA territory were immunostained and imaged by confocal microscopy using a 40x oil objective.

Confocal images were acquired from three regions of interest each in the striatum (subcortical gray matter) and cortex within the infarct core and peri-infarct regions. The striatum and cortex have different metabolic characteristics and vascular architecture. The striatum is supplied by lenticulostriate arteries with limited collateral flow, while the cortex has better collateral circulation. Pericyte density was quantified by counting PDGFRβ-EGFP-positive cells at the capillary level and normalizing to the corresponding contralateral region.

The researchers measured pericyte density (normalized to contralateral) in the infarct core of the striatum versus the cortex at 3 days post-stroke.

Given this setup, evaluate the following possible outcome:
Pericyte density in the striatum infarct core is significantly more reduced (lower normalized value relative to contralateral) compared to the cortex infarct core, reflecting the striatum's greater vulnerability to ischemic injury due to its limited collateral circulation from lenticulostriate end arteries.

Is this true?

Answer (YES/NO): NO